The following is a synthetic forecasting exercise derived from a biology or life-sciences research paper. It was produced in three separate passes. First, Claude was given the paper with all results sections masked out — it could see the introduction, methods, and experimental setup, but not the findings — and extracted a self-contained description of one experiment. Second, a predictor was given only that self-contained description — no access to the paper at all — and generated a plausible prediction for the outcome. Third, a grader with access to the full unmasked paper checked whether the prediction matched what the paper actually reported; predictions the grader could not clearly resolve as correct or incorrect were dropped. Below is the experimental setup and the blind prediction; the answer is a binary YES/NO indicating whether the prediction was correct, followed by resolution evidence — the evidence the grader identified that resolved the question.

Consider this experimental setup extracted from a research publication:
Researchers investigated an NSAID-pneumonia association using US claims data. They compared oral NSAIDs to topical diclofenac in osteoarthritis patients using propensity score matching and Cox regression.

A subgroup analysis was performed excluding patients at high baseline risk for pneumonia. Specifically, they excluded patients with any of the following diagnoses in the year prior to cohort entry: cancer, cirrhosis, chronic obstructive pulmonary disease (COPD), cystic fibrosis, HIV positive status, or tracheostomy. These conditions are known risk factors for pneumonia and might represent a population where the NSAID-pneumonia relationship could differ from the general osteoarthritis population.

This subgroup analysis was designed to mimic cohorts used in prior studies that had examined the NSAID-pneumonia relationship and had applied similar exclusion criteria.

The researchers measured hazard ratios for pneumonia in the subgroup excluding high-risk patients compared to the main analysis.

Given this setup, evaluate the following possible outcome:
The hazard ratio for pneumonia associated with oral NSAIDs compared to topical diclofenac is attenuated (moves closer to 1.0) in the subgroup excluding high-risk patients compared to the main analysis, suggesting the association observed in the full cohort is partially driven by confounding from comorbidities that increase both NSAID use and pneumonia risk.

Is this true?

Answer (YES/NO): NO